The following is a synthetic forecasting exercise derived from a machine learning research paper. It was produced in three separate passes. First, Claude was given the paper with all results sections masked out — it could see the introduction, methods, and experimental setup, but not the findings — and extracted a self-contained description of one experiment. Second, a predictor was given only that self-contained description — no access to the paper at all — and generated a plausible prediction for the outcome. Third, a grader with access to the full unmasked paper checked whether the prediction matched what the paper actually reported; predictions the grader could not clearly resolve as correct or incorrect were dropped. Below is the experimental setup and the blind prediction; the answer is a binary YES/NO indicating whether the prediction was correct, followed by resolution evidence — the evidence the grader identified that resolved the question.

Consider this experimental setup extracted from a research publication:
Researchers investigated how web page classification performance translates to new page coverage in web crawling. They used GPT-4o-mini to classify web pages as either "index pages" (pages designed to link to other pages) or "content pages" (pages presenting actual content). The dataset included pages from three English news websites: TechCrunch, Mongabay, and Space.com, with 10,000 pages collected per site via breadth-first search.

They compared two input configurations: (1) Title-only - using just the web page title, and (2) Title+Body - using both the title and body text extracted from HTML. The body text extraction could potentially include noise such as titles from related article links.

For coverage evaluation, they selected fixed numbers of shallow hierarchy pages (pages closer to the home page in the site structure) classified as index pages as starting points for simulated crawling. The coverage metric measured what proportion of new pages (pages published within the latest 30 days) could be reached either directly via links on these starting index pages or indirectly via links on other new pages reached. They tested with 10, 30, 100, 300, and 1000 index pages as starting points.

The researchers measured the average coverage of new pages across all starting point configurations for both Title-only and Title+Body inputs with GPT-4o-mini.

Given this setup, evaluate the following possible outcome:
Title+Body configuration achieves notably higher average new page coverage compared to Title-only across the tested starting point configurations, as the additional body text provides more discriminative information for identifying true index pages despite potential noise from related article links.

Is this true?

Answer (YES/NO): NO